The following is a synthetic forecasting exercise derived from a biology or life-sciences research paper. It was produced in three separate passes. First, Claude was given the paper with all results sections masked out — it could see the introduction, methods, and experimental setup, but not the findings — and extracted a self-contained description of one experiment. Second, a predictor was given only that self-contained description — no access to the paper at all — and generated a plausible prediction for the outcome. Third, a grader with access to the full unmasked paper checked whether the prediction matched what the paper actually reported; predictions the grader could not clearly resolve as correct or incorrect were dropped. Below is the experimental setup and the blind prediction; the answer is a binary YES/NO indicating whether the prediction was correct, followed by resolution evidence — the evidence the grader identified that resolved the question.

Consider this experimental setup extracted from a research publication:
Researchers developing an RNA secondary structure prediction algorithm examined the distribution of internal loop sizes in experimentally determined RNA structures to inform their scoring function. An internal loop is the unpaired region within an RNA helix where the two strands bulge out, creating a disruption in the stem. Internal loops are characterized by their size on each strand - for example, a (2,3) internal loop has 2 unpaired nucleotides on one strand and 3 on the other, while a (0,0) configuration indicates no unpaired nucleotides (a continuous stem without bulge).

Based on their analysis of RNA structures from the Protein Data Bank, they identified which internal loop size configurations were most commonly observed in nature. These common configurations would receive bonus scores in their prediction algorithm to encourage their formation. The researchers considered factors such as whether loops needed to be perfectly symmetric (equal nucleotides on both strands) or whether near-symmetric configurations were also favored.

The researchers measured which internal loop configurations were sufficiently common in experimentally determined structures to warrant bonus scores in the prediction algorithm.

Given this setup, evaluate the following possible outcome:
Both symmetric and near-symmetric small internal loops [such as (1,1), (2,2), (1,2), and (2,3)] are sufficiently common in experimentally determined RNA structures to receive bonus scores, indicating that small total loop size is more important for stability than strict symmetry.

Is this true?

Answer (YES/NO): YES